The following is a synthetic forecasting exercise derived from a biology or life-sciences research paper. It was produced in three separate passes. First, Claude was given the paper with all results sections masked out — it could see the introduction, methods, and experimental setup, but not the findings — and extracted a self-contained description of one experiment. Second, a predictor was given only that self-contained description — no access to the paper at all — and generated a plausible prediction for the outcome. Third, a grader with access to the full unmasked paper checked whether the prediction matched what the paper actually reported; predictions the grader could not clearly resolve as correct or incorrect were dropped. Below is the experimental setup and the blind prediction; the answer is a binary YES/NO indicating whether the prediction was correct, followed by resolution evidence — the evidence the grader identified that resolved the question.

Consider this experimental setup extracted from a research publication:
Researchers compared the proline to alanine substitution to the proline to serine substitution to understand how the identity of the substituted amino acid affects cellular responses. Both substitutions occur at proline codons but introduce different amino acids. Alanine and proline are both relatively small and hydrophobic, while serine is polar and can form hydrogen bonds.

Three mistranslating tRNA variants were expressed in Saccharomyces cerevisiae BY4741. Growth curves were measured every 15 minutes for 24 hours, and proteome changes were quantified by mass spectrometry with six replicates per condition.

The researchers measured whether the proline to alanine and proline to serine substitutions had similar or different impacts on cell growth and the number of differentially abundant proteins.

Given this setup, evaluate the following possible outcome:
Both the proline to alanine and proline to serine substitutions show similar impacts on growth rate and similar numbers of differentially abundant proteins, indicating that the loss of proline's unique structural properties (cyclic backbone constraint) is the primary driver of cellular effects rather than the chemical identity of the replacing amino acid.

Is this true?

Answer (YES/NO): NO